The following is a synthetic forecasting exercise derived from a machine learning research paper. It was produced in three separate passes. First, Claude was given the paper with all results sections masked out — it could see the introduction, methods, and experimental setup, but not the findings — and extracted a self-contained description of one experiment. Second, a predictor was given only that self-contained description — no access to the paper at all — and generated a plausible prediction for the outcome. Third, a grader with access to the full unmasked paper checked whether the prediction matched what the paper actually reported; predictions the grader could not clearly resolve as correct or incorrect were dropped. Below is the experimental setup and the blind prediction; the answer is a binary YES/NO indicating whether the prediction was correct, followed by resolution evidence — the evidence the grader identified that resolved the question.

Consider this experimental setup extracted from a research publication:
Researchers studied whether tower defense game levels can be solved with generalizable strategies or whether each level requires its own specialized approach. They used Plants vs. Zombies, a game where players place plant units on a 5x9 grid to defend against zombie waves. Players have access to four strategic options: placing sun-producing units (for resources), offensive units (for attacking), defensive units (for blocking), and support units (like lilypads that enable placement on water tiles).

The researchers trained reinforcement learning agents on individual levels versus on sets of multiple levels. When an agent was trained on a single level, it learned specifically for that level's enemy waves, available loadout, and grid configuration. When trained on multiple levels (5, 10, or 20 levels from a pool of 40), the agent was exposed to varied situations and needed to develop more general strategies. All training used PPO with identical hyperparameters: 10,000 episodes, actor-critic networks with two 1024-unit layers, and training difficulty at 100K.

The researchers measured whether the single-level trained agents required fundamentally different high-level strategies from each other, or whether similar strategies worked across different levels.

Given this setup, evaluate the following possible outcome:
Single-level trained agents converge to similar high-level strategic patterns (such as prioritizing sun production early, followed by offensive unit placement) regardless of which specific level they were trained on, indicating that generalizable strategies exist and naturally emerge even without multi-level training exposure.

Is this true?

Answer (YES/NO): NO